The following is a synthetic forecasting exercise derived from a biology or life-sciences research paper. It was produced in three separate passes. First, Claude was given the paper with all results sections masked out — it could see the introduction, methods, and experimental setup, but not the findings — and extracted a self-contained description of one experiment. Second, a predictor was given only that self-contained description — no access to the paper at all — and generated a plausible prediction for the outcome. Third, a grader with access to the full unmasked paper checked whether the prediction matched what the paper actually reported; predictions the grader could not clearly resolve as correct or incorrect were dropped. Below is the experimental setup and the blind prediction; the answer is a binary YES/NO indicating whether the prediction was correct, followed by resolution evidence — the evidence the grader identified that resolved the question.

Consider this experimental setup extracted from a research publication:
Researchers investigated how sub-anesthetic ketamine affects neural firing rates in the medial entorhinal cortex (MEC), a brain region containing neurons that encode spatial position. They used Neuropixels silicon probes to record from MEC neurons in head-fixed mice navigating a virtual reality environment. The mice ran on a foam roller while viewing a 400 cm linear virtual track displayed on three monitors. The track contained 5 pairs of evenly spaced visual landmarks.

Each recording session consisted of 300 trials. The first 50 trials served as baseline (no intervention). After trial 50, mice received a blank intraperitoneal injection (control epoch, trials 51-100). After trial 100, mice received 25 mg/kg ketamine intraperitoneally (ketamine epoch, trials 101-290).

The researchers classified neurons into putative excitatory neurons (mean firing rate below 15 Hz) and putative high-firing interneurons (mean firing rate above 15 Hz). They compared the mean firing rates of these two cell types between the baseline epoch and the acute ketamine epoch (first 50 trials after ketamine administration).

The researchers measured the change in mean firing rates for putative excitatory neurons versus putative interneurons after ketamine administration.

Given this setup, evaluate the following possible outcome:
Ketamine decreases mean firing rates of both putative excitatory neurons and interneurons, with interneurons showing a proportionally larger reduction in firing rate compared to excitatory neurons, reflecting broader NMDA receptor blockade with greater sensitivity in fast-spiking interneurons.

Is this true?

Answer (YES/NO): NO